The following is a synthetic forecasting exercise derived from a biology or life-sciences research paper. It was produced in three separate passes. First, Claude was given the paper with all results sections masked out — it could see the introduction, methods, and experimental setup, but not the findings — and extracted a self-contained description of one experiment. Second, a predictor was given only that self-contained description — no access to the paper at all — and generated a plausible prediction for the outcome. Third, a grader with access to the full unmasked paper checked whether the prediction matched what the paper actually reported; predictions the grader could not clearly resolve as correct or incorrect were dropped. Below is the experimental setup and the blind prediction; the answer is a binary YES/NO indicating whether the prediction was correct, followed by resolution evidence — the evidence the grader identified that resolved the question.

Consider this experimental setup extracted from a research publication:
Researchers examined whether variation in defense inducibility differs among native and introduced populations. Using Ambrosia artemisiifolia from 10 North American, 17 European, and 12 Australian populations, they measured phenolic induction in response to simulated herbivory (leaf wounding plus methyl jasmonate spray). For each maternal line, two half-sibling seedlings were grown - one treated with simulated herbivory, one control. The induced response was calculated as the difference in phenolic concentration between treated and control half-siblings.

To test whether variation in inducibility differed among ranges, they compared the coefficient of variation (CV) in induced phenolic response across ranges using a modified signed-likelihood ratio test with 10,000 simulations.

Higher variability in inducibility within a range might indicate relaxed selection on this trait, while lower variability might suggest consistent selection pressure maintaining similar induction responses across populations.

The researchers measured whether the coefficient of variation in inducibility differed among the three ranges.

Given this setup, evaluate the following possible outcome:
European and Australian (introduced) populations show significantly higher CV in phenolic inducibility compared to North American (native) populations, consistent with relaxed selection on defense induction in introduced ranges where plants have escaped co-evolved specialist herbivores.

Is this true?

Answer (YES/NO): NO